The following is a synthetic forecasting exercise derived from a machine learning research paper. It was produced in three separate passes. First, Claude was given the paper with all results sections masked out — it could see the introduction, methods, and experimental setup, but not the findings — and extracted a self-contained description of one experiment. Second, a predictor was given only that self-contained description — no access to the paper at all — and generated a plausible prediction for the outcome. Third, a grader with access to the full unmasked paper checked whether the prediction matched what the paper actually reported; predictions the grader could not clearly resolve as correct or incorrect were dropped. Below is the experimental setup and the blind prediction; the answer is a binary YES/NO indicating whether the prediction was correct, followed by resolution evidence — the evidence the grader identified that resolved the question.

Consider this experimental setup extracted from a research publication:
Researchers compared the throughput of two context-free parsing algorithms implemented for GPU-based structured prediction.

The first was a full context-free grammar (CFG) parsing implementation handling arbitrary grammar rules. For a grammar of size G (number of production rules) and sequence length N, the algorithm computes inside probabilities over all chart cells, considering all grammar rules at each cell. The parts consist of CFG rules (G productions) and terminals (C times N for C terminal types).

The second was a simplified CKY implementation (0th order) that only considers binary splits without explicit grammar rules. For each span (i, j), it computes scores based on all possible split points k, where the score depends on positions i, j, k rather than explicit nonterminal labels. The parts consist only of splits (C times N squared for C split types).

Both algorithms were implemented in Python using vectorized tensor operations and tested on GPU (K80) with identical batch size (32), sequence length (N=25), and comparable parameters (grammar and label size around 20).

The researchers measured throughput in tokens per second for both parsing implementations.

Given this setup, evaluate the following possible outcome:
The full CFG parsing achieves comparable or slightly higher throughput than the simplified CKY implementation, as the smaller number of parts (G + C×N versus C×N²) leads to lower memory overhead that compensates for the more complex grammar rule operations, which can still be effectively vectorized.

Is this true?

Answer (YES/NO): NO